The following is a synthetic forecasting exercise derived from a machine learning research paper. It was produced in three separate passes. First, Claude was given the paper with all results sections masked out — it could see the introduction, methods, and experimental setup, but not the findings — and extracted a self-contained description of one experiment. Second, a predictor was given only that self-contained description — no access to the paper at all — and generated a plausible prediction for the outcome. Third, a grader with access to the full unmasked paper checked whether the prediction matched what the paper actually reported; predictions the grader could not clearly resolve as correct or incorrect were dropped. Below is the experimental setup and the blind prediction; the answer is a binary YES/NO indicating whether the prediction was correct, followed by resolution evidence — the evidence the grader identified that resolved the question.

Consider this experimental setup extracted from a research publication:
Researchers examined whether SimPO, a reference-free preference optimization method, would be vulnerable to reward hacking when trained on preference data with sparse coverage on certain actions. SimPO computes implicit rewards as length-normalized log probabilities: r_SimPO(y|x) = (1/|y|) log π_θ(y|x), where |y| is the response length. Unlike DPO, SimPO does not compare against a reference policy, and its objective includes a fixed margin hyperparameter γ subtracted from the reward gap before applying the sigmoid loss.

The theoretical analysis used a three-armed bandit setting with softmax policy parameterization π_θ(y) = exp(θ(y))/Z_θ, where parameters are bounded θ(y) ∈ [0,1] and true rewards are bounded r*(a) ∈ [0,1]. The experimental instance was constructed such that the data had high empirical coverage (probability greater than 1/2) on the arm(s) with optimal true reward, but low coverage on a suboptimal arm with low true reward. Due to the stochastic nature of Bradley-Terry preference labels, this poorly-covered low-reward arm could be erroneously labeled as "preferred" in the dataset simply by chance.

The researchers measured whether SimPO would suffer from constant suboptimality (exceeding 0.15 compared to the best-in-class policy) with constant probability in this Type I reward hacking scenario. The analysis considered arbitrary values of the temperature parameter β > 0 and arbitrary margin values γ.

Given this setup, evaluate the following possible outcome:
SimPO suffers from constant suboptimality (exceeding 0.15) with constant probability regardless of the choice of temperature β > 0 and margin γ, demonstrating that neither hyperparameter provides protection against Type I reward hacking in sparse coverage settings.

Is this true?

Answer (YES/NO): YES